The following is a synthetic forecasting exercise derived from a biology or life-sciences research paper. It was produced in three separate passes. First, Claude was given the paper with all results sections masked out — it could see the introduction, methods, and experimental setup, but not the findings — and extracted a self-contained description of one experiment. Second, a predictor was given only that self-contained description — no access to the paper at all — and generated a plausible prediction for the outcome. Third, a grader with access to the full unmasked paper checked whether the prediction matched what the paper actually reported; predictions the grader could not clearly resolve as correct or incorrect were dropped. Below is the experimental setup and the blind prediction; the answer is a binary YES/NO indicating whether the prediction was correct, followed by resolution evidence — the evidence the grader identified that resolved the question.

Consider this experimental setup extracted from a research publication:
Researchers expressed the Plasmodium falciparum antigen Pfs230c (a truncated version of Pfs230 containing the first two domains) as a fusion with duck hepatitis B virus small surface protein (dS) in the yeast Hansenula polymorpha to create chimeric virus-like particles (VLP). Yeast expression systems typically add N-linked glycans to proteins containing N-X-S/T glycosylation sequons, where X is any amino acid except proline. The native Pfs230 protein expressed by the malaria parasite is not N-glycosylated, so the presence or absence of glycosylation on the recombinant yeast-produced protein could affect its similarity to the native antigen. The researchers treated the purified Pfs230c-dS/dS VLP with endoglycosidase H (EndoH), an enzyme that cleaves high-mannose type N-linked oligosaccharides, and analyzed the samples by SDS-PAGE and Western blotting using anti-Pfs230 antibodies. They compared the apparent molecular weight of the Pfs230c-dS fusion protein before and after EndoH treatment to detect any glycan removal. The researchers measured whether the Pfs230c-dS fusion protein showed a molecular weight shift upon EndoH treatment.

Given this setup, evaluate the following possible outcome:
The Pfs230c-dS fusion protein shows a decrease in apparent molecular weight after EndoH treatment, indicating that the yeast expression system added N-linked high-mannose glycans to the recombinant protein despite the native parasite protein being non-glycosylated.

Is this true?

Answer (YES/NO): YES